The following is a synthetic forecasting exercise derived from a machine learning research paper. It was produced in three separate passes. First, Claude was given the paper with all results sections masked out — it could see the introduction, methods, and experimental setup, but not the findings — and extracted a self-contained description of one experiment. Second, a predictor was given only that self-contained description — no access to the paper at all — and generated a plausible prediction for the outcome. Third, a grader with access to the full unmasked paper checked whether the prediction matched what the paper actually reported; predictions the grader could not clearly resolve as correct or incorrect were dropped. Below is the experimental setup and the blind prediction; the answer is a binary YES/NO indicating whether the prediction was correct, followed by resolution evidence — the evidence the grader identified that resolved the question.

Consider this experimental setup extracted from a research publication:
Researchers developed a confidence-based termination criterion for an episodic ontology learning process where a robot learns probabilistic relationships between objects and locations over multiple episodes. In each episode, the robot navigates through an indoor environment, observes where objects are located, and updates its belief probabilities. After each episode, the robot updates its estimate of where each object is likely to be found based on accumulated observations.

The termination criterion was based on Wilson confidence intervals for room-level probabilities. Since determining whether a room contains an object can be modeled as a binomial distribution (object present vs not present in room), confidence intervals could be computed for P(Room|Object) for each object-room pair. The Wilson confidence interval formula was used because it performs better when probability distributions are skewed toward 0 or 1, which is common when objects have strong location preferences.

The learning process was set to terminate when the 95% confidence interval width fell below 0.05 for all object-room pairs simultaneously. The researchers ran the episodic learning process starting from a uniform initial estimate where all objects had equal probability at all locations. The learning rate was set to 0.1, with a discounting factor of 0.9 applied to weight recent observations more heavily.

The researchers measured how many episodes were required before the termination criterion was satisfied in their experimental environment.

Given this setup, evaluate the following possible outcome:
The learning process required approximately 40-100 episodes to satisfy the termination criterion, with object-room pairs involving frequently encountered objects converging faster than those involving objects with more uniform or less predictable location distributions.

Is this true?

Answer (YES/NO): NO